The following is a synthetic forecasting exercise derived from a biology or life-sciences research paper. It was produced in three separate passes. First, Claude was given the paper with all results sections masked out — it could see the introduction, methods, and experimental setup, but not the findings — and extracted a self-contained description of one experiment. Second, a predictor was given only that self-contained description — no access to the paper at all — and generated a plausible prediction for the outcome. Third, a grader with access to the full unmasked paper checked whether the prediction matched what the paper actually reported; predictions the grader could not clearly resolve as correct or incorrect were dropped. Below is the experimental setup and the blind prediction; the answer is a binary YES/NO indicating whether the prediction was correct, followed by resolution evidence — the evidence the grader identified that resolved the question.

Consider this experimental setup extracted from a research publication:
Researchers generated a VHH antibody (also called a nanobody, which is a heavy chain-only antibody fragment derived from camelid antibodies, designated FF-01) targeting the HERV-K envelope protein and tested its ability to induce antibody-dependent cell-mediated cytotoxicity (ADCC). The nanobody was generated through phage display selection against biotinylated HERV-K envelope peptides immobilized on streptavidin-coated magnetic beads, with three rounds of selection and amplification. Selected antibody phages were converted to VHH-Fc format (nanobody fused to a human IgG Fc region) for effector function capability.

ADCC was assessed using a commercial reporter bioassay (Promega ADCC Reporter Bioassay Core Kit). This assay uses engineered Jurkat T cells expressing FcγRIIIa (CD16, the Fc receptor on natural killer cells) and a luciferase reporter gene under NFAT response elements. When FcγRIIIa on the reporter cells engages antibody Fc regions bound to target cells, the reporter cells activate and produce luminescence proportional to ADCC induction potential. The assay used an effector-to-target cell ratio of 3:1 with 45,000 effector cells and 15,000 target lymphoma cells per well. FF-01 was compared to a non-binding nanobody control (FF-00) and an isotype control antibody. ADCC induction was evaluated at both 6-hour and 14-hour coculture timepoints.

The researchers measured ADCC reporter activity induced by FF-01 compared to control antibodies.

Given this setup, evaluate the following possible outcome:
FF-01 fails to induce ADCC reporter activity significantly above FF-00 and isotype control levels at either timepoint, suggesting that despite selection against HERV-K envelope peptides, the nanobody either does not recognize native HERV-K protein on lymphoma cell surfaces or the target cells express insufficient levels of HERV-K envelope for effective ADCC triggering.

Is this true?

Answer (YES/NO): NO